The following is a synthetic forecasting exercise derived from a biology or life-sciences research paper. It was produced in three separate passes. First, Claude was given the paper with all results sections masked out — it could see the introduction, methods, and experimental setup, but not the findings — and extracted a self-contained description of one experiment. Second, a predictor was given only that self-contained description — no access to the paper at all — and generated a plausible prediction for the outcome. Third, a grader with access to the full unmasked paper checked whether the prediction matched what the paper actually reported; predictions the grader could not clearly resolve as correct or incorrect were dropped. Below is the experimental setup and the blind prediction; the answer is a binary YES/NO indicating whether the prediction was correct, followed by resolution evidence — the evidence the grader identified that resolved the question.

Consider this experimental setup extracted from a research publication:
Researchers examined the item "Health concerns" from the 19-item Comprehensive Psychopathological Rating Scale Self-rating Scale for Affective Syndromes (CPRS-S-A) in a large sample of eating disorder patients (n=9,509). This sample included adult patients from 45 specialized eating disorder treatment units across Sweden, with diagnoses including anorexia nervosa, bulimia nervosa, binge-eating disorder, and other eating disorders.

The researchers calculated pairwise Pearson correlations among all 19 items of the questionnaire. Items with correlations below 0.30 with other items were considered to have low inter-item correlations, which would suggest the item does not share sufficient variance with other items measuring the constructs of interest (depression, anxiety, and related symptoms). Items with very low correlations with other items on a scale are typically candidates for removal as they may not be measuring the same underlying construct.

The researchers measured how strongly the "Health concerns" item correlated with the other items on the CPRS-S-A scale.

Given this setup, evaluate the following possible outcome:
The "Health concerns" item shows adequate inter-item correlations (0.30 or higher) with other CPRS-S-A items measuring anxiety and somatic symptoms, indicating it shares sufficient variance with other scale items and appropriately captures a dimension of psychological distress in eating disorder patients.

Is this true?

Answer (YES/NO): NO